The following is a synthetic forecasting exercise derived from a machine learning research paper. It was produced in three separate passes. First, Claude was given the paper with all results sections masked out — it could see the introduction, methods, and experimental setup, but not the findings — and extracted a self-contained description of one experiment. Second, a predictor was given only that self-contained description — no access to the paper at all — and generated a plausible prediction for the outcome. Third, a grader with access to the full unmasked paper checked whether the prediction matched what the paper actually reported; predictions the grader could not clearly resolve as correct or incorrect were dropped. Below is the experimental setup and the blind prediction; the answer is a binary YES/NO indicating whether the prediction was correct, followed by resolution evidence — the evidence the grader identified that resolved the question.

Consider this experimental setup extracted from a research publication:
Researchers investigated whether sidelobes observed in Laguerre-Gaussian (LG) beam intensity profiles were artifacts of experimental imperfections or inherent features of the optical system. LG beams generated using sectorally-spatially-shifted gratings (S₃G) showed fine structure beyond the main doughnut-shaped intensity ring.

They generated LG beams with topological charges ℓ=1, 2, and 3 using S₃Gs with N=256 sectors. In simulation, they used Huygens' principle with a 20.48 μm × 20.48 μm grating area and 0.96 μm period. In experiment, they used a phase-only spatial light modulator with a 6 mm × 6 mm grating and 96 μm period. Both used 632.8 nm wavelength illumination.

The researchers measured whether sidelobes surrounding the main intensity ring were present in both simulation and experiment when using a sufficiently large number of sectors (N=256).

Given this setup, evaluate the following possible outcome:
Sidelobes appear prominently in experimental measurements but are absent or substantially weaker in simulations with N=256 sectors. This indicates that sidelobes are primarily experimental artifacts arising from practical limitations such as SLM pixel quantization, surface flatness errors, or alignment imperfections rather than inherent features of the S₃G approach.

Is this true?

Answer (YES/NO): NO